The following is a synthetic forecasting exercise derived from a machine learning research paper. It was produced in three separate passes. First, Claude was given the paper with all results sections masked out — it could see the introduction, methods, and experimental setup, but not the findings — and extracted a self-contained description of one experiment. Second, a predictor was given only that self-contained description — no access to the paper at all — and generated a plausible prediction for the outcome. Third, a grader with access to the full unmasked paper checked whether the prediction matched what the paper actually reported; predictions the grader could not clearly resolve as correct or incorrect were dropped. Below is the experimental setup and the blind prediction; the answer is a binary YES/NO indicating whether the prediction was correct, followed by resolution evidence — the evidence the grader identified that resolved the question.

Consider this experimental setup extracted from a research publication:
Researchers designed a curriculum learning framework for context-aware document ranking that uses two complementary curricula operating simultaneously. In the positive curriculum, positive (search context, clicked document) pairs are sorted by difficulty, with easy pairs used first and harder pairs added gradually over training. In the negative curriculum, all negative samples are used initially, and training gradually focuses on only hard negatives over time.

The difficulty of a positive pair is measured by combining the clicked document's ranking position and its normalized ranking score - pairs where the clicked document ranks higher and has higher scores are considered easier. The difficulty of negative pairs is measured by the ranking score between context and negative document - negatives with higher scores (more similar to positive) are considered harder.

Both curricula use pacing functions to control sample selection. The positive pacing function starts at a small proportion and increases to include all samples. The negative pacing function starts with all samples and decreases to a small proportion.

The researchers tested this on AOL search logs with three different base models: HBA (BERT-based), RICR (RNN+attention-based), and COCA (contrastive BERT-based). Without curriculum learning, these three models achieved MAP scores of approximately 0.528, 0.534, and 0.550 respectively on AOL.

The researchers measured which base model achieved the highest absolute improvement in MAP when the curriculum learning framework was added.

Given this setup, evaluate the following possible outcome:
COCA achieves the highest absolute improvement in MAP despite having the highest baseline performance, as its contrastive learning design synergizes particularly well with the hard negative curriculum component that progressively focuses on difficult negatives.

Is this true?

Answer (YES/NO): NO